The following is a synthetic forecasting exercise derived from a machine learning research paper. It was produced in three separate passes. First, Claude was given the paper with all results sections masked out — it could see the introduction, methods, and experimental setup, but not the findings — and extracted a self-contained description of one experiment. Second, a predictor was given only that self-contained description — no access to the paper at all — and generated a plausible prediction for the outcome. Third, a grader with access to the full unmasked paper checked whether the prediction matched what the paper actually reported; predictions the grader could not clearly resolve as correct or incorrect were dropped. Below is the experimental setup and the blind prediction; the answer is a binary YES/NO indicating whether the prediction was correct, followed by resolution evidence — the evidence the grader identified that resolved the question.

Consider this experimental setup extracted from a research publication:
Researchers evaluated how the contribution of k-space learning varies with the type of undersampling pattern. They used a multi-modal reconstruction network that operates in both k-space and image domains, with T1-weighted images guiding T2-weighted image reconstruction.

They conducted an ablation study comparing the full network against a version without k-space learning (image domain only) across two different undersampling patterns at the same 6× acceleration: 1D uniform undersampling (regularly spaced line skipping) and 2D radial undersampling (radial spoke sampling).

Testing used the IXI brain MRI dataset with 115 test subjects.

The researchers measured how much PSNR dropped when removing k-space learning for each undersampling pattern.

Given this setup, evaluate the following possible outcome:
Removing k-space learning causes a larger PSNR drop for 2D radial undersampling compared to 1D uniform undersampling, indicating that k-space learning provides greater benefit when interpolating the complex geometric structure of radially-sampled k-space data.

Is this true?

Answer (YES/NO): YES